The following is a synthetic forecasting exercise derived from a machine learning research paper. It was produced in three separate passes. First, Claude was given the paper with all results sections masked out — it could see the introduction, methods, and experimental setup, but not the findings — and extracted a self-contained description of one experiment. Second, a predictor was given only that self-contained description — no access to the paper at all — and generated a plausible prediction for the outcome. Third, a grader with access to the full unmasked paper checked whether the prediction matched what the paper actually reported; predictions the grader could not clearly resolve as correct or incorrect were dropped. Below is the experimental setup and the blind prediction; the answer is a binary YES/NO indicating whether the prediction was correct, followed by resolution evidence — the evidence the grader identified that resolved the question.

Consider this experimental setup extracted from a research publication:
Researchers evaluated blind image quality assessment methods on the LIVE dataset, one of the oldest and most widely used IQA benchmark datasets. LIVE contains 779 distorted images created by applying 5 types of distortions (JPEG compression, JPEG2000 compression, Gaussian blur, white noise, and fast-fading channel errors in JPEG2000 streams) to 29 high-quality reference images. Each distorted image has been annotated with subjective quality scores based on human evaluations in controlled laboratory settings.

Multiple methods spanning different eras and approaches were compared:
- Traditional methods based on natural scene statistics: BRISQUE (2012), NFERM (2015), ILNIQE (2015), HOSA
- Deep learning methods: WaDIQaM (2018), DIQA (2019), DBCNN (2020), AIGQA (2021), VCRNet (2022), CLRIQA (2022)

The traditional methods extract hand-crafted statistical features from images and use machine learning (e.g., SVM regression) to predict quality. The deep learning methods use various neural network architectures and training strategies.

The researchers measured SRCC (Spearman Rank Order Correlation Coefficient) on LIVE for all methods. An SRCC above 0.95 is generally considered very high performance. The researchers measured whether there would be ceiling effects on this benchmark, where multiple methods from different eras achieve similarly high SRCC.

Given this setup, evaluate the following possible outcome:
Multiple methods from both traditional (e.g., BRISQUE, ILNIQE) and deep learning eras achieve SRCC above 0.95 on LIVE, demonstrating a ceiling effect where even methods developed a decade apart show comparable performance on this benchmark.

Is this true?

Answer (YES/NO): NO